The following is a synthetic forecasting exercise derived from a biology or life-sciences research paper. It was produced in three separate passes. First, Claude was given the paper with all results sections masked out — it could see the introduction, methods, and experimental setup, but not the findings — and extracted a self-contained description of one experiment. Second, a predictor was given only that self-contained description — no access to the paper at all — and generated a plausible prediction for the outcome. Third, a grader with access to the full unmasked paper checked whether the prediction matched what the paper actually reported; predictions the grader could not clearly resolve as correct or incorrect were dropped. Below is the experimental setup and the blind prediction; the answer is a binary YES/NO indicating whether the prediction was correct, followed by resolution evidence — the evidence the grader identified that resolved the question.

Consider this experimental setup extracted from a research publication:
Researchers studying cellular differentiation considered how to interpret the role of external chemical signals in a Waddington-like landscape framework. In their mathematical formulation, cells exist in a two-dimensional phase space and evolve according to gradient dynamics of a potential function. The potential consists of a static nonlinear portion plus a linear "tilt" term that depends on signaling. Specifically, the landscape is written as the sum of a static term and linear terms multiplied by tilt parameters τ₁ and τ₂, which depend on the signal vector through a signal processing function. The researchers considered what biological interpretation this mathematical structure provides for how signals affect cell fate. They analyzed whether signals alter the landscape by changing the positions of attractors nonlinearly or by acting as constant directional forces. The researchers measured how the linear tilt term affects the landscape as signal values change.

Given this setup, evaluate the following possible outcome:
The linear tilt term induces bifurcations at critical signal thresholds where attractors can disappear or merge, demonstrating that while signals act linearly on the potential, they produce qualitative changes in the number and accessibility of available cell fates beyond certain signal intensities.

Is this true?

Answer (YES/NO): YES